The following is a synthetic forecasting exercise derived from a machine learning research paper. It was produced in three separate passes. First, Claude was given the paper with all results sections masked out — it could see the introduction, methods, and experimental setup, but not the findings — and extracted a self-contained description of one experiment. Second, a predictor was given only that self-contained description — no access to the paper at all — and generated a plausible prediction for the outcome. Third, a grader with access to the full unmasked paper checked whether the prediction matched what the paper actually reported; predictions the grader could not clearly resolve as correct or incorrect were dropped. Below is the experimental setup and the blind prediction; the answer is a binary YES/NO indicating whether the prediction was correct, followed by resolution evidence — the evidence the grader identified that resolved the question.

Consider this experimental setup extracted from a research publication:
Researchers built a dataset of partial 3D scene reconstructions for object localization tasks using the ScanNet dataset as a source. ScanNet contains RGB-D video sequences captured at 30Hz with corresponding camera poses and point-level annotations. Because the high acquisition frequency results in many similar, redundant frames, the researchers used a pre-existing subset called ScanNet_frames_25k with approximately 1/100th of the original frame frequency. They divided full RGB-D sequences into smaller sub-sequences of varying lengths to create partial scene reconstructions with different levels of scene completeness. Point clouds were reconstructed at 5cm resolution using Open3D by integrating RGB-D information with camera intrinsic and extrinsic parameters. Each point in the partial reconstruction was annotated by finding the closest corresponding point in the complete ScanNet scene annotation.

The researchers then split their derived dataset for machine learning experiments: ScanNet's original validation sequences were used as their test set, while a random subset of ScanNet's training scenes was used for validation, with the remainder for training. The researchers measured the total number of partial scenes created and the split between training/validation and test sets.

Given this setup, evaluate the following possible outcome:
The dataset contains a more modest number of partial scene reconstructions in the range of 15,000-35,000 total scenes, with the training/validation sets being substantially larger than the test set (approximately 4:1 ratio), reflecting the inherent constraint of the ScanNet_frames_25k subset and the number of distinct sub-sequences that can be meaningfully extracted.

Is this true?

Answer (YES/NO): NO